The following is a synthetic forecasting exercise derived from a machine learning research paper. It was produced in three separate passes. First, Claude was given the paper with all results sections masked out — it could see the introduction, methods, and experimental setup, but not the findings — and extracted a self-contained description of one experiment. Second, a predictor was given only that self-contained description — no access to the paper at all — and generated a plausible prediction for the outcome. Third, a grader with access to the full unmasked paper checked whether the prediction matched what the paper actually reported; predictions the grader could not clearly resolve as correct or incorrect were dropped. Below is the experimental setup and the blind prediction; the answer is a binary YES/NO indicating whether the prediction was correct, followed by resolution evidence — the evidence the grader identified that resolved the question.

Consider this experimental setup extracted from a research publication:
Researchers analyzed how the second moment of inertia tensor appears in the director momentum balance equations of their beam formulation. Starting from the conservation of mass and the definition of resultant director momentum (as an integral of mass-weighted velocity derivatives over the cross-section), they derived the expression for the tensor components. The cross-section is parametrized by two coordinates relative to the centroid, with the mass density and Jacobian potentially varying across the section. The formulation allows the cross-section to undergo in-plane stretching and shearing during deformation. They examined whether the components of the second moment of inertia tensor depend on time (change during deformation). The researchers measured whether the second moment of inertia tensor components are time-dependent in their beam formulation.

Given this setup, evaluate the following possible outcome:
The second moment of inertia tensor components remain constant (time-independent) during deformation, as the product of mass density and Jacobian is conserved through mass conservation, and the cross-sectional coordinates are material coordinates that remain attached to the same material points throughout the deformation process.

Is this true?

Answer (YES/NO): YES